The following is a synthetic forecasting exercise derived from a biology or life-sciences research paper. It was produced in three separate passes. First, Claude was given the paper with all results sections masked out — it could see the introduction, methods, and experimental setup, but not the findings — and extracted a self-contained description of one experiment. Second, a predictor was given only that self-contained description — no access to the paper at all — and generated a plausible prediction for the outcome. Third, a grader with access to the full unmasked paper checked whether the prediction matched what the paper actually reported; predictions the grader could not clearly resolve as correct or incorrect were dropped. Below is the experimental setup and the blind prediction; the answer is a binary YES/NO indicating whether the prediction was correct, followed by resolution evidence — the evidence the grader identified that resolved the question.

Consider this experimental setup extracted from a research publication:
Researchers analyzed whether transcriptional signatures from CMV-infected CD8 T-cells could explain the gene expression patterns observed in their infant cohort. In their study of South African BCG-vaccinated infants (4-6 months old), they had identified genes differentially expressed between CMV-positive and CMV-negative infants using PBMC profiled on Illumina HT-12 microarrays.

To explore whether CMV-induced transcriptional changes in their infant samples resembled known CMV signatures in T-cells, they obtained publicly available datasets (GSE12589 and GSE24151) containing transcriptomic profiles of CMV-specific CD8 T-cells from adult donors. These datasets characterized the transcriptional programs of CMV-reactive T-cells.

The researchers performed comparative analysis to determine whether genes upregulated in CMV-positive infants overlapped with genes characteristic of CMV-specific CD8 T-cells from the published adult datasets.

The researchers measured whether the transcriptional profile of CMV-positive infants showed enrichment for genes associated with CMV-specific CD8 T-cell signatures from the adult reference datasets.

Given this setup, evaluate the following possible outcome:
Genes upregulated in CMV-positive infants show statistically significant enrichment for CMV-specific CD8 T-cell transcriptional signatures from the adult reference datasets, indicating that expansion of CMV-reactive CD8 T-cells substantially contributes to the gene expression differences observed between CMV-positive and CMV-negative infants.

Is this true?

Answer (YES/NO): YES